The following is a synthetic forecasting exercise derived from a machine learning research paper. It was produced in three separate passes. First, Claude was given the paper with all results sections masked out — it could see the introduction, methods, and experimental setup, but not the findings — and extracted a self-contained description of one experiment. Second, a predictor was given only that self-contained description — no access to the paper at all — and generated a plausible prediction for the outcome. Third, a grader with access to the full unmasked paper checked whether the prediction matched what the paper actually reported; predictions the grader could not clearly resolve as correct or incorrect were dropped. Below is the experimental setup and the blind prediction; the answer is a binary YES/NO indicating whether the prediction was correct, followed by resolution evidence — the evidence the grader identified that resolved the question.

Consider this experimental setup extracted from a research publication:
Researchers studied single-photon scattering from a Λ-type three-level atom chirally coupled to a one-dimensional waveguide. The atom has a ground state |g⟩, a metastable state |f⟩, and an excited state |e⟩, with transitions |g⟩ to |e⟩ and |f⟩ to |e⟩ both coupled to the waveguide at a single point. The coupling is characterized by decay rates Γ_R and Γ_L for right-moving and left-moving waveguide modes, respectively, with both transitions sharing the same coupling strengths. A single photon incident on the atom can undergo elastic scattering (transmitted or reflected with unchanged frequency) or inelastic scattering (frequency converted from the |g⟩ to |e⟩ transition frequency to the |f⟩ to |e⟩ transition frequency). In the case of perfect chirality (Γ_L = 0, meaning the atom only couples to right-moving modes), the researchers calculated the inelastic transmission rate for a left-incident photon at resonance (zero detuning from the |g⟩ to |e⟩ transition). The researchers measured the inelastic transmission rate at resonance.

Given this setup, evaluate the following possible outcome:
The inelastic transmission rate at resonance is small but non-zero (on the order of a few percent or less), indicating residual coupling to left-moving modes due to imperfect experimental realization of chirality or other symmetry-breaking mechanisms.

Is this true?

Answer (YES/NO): NO